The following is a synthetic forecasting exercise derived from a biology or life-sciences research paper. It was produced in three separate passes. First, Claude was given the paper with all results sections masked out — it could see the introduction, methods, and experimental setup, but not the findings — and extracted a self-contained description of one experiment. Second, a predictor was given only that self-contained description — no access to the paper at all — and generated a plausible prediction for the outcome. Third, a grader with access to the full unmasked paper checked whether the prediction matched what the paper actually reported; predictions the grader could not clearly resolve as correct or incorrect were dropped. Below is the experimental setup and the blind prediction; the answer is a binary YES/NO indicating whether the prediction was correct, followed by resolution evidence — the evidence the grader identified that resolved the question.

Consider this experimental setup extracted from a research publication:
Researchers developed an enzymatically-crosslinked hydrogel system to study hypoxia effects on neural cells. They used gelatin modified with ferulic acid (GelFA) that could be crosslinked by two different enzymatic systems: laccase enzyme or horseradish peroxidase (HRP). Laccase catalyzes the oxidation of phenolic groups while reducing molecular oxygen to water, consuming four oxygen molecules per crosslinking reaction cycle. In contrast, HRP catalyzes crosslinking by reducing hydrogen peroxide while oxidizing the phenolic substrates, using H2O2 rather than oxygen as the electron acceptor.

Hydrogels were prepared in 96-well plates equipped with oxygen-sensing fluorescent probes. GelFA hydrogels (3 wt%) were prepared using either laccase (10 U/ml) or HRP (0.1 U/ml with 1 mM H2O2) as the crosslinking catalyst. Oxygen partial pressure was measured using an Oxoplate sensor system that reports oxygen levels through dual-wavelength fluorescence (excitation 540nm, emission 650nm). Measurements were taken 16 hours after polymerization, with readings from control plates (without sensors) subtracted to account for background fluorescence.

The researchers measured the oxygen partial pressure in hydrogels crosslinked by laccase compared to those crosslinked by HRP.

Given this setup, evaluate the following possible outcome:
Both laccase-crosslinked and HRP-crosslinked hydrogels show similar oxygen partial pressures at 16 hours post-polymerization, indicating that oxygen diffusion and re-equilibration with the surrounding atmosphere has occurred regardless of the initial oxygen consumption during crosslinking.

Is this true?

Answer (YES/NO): NO